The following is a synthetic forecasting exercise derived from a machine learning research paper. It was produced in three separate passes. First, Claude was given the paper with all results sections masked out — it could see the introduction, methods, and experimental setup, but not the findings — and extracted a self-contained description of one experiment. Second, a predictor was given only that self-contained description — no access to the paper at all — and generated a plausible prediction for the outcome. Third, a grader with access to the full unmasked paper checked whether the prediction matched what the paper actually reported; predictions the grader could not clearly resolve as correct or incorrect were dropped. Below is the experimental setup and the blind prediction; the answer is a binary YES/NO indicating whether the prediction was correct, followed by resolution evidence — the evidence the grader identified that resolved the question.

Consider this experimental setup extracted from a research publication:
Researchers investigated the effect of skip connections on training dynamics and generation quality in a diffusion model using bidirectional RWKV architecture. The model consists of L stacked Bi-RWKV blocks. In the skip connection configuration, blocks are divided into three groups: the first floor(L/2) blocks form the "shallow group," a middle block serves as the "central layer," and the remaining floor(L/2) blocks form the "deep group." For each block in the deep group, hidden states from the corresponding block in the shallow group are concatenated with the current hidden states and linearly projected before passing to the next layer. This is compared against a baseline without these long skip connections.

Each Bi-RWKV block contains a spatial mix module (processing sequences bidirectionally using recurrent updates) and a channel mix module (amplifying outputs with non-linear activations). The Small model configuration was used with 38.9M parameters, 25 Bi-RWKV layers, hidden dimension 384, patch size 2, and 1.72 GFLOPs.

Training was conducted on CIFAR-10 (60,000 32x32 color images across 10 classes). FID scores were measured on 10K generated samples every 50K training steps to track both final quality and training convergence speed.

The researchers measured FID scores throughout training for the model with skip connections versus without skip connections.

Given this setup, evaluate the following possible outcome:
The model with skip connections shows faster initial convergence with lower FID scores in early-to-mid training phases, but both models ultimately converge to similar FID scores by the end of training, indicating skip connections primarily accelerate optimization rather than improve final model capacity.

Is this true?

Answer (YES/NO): NO